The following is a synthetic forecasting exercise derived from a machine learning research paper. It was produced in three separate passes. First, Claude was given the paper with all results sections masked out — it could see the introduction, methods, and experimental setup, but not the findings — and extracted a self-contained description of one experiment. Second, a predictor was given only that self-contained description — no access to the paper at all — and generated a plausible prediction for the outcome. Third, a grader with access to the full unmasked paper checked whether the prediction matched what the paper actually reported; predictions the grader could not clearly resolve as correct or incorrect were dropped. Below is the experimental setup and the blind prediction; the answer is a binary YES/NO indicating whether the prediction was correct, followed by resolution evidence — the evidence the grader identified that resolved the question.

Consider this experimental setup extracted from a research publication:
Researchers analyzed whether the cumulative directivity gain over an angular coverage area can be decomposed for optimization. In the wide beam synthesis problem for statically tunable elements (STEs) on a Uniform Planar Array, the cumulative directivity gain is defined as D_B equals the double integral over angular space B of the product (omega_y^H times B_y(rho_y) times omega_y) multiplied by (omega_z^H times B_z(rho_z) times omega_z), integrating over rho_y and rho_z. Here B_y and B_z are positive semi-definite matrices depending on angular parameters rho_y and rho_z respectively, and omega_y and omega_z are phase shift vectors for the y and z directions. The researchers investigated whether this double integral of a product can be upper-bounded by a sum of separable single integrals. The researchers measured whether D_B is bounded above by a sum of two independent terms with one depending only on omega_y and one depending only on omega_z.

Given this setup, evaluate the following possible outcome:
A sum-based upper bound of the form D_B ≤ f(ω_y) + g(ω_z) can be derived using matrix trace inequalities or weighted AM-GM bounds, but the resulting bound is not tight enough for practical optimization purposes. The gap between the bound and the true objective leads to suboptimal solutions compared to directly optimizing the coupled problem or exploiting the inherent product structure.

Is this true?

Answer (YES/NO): NO